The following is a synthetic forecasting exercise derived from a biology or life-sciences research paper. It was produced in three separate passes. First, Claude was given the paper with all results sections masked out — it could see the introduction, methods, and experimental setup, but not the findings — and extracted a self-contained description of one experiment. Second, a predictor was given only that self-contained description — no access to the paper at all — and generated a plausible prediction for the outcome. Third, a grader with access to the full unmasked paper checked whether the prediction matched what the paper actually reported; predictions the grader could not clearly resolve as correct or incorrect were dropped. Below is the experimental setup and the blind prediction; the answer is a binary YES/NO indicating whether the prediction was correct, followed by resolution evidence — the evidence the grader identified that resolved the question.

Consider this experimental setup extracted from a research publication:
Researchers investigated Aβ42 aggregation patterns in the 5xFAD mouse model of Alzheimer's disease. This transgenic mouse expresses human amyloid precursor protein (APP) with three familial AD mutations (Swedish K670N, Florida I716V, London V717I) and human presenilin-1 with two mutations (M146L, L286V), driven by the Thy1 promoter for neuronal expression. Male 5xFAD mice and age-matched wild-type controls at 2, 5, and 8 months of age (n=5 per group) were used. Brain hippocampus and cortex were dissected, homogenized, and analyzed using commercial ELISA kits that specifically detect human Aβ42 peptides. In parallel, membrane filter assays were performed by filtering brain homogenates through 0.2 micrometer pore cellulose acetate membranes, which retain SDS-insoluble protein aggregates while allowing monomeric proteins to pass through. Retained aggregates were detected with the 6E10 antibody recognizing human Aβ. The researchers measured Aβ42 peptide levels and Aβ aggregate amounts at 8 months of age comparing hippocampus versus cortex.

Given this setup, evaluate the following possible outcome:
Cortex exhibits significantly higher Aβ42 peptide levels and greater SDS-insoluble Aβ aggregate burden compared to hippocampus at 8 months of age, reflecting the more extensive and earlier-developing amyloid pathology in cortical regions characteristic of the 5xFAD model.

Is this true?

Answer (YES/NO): NO